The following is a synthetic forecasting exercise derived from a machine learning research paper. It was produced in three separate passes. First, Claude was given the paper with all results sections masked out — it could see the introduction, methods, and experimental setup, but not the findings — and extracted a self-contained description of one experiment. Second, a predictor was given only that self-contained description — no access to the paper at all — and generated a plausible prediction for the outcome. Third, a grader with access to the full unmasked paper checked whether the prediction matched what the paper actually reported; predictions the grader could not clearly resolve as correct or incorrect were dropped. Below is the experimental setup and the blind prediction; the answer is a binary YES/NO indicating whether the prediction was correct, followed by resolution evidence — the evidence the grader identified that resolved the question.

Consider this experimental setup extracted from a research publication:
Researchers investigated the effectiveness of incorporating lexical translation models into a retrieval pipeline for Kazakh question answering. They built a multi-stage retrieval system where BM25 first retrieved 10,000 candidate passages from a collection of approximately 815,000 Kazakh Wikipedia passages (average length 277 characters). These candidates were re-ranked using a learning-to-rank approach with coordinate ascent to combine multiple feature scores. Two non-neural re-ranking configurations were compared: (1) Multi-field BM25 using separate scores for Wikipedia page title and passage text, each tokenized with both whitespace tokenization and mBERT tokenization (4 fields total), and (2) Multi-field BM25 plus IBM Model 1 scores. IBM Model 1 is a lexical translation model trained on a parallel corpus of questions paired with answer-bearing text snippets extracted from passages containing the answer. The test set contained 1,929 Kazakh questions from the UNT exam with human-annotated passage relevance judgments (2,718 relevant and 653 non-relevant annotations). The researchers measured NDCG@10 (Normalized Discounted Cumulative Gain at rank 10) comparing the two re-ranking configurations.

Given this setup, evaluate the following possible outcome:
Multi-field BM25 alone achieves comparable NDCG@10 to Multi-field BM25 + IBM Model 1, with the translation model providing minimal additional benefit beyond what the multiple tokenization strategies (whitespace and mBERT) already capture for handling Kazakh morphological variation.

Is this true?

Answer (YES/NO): NO